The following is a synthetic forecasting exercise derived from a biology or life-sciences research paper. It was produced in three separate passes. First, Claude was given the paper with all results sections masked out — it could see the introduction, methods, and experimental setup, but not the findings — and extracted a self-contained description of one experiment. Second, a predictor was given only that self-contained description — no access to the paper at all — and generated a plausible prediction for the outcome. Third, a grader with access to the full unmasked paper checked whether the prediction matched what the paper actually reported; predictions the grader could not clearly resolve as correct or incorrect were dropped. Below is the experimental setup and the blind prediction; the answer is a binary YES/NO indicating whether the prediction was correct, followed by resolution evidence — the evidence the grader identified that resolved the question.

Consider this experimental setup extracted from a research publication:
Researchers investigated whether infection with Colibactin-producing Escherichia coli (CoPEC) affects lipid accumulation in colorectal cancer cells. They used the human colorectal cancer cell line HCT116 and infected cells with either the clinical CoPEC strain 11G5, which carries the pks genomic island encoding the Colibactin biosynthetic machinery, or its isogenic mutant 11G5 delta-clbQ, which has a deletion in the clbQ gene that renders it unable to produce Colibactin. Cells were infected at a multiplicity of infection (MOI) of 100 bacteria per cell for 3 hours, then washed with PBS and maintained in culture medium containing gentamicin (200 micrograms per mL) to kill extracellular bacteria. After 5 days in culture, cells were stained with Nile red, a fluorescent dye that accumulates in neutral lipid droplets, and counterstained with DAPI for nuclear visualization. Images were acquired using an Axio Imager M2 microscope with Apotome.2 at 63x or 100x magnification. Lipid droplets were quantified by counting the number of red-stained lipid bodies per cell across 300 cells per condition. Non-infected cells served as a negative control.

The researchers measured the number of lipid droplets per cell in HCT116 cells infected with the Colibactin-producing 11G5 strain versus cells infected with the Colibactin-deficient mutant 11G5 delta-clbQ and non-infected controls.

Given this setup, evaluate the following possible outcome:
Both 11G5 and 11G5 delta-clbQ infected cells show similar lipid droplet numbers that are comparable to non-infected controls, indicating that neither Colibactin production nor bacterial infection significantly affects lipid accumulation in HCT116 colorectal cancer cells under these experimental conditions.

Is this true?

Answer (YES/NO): NO